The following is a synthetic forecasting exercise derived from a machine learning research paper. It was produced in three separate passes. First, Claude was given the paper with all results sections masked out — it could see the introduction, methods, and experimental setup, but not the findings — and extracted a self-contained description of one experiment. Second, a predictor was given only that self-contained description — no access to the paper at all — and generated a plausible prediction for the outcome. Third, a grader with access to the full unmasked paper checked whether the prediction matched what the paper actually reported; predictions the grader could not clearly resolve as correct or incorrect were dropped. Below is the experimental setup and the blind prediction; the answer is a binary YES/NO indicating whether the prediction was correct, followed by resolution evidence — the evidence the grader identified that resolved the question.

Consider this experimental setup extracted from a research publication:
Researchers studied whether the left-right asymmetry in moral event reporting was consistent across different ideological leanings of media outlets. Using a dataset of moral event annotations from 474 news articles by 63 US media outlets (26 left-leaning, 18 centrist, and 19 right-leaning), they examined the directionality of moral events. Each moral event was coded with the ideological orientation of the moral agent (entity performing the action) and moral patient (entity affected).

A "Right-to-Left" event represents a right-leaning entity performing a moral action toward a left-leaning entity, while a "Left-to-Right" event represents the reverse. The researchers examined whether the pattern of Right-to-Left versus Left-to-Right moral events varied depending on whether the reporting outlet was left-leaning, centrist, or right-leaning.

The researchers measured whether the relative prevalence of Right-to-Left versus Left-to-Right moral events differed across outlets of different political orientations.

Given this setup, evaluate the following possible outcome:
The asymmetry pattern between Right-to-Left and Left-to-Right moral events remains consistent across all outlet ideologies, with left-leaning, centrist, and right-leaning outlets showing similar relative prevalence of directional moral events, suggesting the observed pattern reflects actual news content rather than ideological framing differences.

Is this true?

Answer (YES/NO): NO